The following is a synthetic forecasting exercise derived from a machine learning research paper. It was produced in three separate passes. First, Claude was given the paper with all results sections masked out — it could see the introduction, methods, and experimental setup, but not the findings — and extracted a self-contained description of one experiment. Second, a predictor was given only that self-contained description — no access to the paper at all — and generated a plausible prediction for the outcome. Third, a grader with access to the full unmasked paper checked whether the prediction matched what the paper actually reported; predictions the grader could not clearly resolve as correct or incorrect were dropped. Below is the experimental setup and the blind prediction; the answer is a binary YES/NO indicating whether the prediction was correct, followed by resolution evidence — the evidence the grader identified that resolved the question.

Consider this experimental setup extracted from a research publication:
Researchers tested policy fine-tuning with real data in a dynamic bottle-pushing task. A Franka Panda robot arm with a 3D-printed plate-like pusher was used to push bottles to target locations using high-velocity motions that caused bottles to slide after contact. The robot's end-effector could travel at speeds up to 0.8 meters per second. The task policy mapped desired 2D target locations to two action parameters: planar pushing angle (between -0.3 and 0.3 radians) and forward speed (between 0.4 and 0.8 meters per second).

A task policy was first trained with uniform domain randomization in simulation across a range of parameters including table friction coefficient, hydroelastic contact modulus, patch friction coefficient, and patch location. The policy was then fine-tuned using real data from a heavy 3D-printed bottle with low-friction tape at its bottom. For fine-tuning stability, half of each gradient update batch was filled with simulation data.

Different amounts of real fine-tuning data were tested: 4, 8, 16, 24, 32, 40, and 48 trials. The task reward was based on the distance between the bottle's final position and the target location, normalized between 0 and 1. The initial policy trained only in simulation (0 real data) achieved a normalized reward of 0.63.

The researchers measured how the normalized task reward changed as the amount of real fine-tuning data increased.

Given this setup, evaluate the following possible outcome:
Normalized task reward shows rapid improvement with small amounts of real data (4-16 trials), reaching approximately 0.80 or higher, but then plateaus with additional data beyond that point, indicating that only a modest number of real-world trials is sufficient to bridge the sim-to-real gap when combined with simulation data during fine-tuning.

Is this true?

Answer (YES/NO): NO